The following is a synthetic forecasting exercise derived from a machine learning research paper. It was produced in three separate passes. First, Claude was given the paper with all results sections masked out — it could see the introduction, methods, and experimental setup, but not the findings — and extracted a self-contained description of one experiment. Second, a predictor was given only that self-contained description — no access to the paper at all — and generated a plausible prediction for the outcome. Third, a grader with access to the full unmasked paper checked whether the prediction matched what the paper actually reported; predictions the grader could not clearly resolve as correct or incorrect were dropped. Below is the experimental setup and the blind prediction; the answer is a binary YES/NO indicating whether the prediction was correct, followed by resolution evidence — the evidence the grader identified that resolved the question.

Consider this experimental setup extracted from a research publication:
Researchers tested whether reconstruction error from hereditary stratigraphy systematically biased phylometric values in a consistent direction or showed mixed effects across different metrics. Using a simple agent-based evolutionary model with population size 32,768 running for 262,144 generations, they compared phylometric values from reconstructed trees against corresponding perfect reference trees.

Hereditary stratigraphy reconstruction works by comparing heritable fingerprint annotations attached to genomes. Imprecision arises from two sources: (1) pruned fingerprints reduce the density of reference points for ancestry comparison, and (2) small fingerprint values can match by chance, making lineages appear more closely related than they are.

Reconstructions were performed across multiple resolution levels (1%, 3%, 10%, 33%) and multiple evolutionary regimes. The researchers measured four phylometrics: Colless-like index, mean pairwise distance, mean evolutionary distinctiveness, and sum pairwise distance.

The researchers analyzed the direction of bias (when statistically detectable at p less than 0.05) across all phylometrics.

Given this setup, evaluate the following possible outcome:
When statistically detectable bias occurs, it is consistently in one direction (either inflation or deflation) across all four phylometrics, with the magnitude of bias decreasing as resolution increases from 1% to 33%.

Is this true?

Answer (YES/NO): NO